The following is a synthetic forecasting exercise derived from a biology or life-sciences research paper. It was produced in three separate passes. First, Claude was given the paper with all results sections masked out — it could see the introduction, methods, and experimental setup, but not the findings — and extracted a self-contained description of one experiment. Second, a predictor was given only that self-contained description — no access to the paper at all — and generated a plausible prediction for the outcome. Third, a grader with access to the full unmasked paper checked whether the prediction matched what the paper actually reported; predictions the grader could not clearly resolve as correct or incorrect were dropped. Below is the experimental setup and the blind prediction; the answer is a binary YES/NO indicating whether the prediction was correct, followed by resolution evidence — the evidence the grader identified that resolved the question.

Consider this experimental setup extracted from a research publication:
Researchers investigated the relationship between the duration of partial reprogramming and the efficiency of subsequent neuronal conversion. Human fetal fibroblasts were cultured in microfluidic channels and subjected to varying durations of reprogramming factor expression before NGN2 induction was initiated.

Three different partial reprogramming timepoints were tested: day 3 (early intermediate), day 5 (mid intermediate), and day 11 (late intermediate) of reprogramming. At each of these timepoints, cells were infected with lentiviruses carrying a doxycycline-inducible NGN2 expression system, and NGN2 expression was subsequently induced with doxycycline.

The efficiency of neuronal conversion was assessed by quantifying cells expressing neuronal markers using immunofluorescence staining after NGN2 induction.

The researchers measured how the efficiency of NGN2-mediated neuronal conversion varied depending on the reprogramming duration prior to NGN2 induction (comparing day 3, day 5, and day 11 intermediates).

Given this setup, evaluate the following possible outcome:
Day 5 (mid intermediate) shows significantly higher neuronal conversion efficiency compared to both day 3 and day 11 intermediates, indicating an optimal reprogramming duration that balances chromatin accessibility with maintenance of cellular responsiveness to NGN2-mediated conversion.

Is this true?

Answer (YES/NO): NO